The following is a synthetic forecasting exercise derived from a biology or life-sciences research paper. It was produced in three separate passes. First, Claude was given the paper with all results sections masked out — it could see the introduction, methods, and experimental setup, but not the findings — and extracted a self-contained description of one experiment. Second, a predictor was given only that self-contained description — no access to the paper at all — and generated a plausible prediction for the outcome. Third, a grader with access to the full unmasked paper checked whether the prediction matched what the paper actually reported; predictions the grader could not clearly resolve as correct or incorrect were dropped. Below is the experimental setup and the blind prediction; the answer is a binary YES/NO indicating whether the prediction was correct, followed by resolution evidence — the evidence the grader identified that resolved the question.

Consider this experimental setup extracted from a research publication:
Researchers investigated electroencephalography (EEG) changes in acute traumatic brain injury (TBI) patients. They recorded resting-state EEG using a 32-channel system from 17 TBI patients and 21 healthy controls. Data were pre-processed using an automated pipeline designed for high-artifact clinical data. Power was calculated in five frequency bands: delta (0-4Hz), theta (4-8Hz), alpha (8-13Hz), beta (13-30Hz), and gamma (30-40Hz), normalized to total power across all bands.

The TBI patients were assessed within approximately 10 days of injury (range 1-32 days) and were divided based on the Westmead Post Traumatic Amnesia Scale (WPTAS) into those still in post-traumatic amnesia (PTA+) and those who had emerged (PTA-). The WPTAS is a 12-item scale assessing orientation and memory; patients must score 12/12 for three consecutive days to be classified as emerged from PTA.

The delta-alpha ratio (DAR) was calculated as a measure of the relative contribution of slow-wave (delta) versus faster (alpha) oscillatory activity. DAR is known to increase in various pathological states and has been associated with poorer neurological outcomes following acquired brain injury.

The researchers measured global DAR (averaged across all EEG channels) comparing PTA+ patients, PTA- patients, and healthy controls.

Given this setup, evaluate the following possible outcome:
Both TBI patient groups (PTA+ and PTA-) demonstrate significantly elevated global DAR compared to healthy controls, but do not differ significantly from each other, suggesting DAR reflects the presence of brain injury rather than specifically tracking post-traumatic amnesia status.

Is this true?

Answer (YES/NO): NO